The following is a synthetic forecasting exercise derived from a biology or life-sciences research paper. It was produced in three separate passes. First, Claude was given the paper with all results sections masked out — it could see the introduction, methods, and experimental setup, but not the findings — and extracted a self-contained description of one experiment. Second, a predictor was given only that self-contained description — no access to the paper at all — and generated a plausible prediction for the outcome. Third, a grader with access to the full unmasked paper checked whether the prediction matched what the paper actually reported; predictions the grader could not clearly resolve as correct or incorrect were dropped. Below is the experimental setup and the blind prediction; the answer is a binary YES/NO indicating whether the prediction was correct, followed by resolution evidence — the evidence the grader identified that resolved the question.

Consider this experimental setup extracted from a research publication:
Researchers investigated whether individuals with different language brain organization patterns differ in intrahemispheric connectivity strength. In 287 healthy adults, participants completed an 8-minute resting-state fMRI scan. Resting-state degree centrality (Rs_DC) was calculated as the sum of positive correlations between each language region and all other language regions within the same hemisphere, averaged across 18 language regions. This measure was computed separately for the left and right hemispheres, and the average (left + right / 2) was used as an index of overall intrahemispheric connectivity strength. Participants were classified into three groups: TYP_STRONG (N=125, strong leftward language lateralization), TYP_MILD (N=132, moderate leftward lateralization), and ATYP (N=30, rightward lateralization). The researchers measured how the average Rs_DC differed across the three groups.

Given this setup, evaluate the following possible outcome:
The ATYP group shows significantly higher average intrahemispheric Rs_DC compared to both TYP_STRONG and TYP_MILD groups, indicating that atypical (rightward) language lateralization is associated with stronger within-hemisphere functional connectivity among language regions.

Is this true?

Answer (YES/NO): YES